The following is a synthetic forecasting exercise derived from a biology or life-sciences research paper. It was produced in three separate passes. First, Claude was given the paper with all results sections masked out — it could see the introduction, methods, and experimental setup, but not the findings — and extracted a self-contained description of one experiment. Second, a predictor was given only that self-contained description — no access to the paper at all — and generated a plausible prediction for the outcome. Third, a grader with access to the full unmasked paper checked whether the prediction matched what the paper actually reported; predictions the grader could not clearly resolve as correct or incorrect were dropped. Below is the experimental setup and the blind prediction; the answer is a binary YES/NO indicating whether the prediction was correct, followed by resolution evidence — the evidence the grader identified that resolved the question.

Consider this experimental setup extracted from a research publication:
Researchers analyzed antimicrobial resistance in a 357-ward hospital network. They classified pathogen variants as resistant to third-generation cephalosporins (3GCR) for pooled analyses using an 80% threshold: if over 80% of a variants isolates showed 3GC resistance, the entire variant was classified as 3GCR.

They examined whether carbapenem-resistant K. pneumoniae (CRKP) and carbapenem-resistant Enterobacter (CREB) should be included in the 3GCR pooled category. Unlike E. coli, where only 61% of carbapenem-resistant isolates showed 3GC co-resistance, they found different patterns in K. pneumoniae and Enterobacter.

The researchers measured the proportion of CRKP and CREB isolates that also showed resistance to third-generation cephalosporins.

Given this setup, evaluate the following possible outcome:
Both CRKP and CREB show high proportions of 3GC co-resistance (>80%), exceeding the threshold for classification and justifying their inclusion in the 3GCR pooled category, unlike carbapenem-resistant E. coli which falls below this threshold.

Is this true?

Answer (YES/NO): YES